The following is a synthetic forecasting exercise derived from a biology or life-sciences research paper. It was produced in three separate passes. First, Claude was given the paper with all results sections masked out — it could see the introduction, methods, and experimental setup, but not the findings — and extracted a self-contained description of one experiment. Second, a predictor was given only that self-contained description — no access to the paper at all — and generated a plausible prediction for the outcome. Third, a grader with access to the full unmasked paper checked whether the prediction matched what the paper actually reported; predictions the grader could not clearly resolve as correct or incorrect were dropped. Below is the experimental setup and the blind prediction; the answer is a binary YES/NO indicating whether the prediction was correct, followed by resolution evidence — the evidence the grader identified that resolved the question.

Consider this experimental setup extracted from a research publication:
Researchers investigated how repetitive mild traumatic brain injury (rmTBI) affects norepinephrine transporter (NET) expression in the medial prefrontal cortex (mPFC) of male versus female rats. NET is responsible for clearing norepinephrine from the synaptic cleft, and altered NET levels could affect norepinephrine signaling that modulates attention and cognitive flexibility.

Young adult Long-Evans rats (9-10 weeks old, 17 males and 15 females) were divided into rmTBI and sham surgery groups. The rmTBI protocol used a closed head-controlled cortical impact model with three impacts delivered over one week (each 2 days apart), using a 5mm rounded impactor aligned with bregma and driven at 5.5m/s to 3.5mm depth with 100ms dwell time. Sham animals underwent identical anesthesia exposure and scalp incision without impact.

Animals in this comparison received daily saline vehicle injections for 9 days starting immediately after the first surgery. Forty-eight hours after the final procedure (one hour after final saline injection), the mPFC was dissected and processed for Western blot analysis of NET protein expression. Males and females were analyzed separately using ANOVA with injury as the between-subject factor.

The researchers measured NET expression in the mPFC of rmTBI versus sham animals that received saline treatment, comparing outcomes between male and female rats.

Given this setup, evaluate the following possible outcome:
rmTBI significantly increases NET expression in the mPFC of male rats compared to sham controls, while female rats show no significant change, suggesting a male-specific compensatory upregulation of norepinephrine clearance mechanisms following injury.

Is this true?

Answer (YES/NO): NO